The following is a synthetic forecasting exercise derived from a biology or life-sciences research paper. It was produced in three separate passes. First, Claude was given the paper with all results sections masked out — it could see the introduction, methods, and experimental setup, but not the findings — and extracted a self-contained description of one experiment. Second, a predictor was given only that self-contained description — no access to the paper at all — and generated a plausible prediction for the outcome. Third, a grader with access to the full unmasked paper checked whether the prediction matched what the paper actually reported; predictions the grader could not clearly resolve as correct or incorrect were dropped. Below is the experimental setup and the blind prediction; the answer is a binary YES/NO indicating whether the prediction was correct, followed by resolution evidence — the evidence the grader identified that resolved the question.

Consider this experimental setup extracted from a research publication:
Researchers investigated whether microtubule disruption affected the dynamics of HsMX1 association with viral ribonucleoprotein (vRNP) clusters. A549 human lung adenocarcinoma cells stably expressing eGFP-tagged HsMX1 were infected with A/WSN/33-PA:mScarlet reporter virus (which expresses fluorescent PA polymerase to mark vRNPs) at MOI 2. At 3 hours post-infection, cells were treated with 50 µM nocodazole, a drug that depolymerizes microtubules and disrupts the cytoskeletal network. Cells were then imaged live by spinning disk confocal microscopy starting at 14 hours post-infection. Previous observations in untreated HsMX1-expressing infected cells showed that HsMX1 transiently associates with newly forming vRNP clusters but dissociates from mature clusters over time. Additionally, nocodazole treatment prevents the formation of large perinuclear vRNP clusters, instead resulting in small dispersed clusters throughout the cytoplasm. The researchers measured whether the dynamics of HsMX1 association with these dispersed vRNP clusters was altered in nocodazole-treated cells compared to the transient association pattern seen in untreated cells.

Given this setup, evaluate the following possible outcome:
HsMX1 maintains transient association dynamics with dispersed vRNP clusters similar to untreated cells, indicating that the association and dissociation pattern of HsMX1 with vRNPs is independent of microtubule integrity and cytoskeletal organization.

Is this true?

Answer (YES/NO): NO